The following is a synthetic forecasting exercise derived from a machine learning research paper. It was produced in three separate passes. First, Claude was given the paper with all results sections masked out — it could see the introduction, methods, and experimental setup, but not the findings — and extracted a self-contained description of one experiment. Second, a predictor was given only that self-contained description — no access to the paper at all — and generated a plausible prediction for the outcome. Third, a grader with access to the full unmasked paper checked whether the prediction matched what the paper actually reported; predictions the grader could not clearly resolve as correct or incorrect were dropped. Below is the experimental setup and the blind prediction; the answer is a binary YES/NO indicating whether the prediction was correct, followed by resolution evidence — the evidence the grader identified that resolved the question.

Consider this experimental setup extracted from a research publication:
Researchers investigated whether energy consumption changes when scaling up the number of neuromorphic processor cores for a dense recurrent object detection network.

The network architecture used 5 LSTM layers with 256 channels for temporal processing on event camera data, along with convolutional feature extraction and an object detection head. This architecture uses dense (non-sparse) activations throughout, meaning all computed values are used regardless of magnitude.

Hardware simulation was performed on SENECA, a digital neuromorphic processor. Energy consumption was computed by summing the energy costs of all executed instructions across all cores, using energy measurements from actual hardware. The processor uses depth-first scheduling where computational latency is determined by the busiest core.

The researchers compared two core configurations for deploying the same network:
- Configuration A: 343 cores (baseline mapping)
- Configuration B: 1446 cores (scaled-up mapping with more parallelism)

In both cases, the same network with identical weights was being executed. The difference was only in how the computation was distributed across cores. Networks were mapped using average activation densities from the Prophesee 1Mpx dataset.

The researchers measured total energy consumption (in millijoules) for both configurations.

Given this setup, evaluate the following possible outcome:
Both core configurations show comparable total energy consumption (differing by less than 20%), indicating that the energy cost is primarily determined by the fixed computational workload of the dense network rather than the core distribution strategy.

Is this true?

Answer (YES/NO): YES